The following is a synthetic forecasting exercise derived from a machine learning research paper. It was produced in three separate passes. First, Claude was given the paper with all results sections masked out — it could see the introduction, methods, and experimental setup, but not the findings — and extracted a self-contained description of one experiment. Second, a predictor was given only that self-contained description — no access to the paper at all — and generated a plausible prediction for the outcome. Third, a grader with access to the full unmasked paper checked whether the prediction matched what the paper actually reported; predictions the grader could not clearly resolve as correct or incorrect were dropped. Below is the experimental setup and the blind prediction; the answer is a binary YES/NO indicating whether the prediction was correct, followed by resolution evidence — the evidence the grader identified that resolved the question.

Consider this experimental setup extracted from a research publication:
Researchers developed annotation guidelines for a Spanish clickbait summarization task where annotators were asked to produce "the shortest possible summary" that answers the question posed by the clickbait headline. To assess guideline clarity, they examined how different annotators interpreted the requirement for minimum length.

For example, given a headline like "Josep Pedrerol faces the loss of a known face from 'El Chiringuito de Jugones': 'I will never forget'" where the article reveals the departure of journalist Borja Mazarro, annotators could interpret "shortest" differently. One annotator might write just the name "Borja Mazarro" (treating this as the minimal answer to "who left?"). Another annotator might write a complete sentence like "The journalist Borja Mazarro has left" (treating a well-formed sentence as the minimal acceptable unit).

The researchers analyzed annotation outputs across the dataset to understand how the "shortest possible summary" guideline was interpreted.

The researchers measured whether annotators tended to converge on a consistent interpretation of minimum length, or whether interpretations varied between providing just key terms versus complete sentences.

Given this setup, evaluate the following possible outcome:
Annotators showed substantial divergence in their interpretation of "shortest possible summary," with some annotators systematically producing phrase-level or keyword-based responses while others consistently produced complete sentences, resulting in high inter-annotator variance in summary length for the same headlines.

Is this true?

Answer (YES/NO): NO